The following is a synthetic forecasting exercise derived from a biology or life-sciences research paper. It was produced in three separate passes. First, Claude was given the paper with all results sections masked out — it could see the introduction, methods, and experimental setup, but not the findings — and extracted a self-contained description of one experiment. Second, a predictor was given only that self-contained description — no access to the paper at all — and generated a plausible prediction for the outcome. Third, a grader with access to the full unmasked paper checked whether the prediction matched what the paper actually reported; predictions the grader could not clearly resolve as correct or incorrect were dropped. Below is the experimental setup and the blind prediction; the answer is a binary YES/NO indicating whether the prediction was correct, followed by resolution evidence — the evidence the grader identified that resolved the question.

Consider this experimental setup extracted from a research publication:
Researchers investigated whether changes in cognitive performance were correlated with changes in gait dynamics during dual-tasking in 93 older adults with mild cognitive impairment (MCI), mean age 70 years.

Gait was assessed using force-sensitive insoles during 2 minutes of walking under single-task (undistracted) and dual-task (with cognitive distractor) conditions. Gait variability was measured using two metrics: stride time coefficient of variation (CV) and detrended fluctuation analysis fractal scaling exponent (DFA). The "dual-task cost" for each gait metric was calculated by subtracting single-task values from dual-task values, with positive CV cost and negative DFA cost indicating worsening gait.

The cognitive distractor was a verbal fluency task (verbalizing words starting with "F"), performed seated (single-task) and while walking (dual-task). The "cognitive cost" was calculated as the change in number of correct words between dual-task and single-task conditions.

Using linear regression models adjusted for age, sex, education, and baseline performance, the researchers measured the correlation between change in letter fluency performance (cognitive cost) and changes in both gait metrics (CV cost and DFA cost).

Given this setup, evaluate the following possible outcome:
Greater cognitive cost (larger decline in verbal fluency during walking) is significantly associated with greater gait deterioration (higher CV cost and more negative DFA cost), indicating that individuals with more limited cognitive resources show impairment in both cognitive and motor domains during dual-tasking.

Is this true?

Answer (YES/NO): NO